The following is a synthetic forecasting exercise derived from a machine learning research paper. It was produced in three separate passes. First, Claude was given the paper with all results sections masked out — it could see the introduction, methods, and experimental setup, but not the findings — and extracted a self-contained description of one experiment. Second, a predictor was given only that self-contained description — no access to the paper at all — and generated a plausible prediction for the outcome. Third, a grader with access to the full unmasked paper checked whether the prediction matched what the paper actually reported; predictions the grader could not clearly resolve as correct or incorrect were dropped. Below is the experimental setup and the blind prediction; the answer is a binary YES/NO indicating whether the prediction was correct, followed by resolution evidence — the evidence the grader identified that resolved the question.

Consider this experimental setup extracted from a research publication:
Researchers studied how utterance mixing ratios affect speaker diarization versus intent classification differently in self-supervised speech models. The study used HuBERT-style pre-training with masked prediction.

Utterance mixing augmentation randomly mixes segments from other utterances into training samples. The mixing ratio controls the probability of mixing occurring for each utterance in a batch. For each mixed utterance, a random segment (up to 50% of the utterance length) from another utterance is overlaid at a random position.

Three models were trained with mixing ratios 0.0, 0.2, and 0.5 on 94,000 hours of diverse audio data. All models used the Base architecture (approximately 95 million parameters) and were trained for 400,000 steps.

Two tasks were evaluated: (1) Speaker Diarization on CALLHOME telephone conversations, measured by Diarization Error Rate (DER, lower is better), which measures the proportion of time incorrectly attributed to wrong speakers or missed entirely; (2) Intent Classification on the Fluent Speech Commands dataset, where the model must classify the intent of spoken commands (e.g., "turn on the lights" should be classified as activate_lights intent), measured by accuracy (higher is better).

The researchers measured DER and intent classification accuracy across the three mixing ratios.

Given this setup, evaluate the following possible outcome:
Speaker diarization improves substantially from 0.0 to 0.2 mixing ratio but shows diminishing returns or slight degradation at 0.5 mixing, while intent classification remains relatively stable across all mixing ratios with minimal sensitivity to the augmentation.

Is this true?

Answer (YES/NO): YES